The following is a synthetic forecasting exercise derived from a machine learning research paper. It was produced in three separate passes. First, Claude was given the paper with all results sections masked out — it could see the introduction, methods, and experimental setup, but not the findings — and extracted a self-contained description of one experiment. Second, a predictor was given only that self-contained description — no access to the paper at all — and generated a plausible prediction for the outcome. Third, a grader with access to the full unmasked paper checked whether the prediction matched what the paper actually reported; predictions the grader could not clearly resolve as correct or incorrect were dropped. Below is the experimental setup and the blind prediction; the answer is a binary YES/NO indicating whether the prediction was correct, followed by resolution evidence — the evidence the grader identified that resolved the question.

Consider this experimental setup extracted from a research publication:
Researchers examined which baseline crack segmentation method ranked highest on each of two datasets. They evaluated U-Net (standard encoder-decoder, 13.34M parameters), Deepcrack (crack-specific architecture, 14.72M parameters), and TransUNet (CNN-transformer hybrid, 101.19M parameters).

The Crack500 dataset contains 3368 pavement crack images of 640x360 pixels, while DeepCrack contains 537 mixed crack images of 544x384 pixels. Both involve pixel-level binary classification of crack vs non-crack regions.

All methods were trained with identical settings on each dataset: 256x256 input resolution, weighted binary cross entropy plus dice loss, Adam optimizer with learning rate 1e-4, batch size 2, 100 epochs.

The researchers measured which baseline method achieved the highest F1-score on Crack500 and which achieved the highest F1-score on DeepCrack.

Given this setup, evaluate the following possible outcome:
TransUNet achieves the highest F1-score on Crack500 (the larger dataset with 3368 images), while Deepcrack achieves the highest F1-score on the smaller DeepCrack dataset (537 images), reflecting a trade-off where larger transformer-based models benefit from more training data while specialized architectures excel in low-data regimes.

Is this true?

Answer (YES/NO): NO